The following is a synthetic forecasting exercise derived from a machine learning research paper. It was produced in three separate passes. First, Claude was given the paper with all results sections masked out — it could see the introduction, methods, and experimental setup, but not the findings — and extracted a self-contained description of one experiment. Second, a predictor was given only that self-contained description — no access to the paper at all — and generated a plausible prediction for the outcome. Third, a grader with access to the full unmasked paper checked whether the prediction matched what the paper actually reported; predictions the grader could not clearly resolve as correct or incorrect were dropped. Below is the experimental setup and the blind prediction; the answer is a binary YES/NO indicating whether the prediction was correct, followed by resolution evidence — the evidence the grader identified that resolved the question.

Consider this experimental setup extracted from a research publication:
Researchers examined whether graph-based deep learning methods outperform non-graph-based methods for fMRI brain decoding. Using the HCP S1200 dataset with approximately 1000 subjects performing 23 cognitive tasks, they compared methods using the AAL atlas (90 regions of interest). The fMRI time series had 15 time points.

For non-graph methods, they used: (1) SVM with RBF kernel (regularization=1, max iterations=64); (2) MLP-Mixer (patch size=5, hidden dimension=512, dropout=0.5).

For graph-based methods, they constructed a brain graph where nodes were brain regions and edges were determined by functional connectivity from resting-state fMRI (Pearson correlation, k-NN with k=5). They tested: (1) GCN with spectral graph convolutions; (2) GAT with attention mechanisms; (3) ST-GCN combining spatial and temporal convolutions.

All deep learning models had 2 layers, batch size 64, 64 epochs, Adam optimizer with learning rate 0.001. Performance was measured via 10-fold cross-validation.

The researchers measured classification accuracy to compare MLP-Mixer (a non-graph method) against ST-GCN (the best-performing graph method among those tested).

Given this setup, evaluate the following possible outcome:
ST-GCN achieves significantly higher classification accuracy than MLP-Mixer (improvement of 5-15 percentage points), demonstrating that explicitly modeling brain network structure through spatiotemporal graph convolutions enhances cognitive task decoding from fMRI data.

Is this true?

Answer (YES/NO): NO